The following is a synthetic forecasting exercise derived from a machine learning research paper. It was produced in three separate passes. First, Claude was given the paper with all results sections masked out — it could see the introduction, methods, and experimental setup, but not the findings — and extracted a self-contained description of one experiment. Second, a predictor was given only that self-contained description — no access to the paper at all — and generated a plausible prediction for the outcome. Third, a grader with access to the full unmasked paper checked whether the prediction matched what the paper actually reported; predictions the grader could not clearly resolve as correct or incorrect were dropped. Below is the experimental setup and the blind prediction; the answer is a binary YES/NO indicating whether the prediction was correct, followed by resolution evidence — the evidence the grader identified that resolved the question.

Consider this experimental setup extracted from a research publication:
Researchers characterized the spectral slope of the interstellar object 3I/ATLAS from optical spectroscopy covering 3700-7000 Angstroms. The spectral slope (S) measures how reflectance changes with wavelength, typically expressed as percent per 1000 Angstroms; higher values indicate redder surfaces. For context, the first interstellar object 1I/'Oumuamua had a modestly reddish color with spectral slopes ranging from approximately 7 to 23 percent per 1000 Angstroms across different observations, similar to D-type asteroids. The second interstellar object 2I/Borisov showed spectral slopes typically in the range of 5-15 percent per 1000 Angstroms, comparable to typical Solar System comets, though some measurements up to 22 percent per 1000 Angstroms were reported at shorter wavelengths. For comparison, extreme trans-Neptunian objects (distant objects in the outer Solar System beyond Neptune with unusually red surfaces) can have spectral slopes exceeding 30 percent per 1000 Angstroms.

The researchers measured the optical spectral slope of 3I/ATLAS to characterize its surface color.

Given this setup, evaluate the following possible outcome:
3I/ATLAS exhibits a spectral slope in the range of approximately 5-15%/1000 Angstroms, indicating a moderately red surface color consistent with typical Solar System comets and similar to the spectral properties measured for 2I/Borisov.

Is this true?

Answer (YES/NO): NO